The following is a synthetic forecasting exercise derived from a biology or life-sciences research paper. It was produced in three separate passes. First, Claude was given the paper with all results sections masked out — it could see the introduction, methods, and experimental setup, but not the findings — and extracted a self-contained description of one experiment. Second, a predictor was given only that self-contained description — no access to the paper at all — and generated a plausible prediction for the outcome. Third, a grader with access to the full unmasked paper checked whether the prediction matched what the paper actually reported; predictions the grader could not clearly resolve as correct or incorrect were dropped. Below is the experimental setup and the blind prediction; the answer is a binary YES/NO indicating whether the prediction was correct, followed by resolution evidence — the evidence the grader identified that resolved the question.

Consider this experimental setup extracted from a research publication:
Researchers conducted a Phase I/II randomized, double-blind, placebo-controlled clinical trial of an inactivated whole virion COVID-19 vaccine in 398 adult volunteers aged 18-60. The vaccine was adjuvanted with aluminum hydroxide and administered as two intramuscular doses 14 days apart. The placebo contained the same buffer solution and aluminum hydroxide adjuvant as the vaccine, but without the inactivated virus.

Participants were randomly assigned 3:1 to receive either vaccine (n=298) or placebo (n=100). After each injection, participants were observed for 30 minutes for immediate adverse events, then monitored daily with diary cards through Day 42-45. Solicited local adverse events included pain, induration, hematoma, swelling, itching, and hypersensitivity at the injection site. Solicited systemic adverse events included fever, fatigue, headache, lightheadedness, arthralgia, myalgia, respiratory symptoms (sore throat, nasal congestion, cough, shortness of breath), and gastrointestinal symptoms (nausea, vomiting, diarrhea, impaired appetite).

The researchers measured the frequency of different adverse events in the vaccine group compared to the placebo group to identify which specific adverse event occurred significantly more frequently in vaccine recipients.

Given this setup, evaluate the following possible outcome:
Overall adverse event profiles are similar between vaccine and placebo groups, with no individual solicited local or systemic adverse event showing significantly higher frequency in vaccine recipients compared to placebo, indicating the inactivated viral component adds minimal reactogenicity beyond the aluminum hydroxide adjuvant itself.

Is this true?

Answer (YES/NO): NO